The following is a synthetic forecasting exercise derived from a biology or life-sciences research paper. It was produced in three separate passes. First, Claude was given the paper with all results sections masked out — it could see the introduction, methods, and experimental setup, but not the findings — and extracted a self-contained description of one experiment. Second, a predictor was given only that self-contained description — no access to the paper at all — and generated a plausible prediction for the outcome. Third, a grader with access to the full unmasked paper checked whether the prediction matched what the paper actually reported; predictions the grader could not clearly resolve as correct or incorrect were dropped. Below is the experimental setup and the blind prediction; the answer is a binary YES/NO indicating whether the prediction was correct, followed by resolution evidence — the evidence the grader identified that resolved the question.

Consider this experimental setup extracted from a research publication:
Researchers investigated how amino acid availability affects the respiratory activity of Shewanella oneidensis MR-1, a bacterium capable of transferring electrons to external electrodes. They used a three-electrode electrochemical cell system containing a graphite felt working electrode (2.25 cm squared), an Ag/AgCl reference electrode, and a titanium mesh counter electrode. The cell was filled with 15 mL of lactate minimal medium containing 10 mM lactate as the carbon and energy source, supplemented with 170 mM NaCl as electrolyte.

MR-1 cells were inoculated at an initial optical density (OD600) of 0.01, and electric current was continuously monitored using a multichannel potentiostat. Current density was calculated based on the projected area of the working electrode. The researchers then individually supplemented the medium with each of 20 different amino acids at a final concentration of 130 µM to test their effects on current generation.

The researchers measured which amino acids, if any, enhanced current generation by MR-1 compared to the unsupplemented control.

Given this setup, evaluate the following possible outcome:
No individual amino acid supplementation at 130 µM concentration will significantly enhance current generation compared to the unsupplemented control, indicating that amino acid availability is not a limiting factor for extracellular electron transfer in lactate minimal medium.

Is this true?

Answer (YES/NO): NO